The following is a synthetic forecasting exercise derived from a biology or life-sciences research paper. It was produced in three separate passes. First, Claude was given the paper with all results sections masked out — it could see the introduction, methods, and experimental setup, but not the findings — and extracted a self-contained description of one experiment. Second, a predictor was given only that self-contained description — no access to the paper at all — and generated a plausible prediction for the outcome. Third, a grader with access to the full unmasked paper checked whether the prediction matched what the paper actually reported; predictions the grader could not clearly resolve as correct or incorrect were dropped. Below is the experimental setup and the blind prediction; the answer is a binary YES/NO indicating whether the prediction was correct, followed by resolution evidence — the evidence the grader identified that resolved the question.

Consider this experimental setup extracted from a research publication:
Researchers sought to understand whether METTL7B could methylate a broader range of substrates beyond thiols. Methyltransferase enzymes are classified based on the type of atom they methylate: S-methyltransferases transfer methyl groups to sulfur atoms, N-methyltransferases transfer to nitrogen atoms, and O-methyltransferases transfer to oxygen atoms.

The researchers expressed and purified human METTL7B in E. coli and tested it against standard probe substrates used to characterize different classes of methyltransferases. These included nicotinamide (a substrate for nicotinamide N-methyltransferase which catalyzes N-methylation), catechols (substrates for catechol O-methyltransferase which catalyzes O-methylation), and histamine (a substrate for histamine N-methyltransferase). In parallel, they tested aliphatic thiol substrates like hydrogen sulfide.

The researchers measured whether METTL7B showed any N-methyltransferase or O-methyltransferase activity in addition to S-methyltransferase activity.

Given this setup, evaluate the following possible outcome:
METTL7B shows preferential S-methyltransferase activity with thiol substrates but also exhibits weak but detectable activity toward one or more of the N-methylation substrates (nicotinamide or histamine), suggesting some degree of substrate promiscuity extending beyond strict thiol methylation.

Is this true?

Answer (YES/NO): NO